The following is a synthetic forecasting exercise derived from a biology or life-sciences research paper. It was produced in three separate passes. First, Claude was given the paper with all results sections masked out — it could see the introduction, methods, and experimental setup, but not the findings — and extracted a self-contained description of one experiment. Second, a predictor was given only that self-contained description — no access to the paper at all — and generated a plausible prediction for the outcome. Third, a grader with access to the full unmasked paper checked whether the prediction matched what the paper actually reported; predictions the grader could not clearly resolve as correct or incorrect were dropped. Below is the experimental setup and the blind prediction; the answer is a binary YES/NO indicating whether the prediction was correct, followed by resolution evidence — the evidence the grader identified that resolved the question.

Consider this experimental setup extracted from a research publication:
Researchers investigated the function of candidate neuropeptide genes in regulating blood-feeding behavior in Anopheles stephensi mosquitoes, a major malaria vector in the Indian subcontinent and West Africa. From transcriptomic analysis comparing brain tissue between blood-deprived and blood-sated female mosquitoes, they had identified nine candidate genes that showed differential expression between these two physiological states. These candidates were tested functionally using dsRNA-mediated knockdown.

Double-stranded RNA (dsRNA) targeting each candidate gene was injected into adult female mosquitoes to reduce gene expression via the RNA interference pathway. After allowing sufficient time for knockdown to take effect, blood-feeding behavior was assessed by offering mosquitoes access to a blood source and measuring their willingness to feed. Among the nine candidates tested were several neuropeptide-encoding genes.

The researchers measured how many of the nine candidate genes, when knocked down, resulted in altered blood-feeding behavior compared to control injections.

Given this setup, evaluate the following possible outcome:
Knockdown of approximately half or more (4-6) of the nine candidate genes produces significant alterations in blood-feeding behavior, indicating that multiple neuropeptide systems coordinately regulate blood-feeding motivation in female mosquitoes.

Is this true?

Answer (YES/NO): NO